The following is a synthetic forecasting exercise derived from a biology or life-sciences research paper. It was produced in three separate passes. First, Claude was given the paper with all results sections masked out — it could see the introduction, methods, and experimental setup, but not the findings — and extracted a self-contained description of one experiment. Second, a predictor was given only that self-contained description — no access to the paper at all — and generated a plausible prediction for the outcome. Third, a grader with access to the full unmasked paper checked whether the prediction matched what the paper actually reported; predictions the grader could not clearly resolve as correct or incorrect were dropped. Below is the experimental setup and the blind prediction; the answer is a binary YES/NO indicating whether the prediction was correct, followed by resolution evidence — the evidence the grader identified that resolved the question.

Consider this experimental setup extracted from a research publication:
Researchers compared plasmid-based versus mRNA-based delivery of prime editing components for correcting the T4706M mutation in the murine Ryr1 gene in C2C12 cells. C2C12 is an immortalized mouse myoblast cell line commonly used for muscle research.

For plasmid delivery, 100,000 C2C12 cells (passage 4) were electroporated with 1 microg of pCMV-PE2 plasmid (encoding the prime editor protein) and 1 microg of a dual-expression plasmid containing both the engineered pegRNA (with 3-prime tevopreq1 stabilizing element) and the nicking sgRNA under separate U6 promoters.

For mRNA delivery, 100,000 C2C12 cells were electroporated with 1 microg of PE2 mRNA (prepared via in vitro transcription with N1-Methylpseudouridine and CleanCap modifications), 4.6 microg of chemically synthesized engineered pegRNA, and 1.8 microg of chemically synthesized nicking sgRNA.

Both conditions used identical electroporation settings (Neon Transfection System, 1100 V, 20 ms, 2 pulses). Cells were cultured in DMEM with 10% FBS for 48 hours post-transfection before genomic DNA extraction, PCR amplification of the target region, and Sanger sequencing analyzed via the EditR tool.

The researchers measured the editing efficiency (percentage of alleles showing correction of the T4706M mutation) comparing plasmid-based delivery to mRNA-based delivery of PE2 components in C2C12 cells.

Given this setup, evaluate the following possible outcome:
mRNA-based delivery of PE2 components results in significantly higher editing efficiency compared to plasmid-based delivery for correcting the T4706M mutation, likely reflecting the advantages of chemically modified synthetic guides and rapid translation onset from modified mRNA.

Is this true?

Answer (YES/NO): YES